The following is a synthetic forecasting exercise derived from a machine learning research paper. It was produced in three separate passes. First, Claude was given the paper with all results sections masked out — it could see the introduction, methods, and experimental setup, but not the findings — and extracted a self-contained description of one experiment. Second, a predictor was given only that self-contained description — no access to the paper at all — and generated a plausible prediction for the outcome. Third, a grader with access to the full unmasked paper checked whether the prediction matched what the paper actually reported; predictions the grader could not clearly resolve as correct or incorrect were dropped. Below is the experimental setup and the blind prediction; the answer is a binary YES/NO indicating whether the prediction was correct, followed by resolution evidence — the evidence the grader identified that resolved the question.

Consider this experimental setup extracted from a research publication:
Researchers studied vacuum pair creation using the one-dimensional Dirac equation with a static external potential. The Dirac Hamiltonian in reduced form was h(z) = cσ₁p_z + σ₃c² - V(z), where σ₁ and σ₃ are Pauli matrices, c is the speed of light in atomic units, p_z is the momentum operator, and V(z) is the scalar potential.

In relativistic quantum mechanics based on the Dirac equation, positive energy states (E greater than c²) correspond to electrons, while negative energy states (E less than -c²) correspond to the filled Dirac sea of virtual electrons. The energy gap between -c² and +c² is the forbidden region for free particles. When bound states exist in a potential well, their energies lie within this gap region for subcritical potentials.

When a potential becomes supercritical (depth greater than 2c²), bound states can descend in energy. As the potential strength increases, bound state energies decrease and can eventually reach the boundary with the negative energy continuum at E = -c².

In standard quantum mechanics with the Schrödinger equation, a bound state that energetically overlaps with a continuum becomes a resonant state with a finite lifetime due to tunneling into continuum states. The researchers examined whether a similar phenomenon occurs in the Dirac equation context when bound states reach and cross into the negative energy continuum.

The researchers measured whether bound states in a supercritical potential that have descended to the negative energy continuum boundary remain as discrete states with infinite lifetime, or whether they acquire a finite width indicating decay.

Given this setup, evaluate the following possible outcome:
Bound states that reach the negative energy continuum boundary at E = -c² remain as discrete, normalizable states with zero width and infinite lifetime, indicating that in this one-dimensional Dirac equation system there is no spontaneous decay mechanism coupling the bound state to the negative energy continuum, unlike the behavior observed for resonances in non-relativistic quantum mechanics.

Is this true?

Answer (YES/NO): NO